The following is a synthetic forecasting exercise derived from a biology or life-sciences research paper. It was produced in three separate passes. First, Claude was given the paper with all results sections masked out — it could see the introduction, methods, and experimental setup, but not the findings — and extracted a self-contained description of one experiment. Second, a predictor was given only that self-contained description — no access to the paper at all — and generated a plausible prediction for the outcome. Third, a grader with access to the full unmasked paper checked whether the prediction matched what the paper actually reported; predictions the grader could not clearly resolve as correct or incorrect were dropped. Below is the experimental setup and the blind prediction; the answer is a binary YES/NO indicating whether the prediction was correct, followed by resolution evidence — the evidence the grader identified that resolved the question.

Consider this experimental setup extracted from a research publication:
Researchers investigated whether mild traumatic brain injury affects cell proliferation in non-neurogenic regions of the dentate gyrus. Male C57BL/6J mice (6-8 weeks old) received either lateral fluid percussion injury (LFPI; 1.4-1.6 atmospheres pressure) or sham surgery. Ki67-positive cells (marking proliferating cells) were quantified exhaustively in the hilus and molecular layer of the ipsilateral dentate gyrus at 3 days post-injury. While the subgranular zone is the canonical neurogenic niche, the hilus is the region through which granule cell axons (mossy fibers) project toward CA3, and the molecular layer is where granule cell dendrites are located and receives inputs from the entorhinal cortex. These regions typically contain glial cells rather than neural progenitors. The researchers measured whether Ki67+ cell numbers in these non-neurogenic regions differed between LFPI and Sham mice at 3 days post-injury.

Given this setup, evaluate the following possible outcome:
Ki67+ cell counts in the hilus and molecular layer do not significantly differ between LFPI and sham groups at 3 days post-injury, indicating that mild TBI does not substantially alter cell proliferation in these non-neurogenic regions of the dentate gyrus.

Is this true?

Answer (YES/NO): NO